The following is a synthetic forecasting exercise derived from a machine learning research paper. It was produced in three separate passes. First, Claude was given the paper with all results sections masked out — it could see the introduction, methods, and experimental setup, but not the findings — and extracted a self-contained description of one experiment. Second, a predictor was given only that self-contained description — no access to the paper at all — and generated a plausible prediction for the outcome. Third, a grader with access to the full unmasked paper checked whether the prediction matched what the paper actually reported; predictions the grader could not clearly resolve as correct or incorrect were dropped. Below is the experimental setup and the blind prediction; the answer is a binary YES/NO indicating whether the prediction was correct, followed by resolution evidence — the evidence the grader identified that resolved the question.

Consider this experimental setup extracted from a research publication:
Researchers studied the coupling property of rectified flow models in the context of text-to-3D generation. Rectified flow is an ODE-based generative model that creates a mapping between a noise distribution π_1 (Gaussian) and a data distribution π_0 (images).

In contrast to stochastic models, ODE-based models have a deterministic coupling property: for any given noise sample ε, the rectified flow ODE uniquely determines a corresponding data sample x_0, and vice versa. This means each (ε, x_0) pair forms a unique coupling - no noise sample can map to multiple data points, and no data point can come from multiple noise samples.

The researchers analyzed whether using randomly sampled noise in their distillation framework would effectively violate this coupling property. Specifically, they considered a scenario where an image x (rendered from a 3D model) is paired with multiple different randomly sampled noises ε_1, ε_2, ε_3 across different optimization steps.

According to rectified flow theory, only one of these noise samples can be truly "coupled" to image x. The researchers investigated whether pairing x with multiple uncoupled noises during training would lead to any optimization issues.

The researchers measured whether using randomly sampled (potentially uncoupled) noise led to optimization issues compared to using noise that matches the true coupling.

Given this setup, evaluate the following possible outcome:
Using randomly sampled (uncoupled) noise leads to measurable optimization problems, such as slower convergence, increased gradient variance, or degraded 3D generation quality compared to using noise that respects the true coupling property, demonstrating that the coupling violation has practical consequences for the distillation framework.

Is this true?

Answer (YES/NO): YES